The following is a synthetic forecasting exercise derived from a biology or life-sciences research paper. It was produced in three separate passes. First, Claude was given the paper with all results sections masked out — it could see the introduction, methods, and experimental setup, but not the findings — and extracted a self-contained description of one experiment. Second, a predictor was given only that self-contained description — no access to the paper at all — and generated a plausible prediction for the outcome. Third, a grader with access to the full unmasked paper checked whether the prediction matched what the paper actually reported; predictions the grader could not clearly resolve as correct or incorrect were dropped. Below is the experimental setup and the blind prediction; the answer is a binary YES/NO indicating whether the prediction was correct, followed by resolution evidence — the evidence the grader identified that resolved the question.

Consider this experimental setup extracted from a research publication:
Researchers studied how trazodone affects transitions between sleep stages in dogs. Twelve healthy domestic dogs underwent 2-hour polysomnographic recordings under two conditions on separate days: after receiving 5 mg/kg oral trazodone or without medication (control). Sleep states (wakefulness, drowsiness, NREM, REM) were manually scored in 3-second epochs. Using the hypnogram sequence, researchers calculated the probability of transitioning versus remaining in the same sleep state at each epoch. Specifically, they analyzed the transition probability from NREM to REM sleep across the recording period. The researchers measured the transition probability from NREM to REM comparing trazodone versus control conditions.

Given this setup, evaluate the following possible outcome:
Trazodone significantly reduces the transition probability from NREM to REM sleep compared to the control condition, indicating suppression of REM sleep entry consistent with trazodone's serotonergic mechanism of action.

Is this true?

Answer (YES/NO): YES